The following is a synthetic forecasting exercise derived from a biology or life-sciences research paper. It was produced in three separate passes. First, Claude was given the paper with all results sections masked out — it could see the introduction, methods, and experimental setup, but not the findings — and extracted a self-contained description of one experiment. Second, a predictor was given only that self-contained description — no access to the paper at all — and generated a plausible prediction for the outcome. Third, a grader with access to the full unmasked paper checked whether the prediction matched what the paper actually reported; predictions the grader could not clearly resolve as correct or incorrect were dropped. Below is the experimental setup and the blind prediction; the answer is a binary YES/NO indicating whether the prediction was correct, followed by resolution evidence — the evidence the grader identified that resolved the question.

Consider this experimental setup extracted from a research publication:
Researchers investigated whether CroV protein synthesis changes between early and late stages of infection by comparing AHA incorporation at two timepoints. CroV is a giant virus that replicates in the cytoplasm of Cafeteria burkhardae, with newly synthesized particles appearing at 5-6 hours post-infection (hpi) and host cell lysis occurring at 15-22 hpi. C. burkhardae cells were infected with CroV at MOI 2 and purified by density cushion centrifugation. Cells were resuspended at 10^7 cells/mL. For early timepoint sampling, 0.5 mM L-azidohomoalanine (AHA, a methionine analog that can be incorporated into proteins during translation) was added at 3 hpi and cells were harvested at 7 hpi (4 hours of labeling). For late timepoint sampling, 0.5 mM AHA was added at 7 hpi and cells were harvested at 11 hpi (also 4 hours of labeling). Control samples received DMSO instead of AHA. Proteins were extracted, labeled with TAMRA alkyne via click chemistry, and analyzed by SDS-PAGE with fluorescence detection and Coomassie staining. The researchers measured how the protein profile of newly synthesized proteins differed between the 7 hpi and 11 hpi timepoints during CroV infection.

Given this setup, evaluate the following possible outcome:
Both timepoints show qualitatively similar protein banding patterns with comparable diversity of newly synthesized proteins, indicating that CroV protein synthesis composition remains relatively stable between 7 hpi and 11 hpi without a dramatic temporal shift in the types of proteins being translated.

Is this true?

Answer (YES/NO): NO